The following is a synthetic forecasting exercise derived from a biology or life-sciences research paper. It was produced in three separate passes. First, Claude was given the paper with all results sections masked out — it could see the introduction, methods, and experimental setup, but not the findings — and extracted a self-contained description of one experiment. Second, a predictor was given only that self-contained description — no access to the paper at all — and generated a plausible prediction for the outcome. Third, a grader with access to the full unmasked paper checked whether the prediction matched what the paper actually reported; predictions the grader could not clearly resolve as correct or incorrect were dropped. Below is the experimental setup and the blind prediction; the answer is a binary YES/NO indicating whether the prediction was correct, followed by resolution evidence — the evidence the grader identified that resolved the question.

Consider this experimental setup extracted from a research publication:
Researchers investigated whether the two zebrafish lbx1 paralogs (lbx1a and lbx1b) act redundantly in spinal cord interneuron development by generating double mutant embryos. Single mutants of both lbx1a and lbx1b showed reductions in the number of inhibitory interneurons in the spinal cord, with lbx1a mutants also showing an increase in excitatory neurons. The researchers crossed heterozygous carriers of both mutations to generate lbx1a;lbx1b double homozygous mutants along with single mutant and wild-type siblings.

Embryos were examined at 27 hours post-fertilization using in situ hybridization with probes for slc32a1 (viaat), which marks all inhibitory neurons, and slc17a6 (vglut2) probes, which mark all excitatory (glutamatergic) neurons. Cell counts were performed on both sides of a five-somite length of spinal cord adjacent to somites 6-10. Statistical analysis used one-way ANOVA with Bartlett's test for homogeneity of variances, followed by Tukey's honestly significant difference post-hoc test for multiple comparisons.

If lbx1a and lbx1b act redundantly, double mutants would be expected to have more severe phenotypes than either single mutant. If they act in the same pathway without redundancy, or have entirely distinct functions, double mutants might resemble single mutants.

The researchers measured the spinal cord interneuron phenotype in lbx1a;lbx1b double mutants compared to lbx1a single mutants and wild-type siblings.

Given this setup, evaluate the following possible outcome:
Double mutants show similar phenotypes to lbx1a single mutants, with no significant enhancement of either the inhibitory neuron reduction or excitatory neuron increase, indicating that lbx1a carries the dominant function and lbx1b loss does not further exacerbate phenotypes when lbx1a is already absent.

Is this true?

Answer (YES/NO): YES